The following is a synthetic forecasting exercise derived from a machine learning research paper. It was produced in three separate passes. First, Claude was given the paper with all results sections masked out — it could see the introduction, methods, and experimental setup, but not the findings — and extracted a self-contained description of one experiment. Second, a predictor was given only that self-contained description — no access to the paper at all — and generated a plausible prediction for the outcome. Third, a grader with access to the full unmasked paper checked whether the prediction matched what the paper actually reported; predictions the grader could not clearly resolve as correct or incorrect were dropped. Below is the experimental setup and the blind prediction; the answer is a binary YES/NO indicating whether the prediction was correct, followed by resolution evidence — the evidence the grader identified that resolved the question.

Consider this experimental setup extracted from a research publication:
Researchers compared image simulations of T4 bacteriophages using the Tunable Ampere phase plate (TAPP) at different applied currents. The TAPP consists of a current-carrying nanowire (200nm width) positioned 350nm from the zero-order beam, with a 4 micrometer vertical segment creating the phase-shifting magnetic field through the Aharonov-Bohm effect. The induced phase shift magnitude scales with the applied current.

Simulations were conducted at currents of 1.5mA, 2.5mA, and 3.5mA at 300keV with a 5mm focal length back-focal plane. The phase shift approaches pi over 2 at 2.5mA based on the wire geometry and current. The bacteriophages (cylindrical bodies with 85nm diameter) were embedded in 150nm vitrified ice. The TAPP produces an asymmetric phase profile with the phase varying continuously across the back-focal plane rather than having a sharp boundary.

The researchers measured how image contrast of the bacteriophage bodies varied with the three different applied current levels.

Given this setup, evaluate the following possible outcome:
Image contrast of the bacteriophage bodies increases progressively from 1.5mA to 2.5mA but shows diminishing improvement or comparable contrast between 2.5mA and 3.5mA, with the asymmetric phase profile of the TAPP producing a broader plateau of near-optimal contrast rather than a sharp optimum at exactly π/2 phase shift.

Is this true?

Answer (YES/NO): NO